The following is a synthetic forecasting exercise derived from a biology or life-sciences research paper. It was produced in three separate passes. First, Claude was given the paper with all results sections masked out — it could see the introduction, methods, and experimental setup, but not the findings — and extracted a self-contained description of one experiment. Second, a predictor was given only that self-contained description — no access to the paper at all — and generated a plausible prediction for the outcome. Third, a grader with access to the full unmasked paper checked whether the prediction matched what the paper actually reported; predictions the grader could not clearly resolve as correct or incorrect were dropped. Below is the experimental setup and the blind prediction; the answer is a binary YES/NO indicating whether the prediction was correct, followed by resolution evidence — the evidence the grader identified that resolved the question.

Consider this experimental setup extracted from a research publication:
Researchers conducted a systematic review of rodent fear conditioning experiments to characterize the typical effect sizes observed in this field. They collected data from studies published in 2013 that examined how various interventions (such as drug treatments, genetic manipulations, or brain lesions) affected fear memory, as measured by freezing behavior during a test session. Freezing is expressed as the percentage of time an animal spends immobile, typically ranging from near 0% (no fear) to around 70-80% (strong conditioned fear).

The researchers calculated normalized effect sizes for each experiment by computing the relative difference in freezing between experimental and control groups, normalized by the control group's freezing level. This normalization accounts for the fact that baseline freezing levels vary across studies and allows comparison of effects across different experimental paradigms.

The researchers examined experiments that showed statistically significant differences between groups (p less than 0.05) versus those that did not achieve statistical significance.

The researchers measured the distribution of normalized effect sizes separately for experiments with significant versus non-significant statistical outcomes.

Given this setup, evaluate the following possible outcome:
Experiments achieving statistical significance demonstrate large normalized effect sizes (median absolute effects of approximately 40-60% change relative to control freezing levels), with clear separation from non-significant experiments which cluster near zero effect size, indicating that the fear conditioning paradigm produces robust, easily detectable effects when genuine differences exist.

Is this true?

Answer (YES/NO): NO